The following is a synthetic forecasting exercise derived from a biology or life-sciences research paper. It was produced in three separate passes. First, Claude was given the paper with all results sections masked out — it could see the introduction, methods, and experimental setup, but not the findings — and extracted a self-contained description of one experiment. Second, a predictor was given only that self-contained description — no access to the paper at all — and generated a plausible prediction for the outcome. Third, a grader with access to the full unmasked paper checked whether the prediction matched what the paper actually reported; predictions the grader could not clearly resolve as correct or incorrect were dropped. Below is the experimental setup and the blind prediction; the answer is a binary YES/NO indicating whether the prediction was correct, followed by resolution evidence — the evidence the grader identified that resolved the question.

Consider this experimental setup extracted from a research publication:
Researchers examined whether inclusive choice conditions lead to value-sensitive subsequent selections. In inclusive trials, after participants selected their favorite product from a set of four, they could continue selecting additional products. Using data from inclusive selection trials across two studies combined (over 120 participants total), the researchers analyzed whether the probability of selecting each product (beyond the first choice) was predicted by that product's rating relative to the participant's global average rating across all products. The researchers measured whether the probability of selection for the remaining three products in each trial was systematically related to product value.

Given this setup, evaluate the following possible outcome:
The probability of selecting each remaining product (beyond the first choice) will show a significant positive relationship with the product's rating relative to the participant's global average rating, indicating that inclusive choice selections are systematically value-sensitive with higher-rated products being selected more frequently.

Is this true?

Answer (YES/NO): YES